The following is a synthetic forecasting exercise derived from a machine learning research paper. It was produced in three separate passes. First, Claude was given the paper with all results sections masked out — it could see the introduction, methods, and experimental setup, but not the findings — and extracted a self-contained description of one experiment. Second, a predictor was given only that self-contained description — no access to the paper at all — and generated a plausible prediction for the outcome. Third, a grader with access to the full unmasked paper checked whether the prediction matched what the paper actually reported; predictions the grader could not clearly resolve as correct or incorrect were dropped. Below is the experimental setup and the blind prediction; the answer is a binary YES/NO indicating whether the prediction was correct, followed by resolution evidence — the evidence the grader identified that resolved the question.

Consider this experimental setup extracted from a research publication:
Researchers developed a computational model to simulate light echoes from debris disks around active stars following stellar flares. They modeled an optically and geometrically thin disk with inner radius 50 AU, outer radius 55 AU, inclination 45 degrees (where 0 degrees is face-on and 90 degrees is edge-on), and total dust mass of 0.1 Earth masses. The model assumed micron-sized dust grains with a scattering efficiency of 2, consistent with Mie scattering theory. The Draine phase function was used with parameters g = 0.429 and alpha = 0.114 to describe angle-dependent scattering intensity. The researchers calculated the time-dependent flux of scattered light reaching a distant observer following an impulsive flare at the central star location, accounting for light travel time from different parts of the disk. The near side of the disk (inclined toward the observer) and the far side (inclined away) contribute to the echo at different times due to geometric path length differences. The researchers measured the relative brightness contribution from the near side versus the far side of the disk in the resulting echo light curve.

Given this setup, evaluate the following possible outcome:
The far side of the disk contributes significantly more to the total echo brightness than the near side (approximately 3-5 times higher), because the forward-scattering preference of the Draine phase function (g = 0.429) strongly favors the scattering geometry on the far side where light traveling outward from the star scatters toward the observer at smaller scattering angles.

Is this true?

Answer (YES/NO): NO